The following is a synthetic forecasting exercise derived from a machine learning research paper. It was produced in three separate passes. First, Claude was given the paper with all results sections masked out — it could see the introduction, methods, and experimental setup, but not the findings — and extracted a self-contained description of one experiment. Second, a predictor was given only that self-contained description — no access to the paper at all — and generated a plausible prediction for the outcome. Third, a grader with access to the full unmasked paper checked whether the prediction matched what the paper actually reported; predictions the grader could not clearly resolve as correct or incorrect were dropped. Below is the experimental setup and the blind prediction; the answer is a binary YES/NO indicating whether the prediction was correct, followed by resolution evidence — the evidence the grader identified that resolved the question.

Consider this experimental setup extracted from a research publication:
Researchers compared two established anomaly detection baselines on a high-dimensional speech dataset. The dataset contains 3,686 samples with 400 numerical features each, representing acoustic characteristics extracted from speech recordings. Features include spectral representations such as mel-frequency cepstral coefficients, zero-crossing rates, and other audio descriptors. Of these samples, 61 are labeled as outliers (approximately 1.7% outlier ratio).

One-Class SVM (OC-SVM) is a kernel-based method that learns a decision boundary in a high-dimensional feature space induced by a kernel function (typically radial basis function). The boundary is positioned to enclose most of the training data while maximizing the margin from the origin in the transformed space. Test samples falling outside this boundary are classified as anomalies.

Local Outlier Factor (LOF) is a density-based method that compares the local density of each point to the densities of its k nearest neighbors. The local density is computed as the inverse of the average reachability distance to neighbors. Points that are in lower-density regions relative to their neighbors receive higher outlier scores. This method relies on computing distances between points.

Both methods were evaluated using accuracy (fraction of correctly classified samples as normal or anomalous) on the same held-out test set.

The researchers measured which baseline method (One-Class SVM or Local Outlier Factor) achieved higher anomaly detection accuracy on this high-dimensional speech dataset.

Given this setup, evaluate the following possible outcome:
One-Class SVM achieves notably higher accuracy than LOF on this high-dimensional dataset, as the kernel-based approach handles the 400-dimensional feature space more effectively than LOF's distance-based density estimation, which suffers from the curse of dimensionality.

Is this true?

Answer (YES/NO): YES